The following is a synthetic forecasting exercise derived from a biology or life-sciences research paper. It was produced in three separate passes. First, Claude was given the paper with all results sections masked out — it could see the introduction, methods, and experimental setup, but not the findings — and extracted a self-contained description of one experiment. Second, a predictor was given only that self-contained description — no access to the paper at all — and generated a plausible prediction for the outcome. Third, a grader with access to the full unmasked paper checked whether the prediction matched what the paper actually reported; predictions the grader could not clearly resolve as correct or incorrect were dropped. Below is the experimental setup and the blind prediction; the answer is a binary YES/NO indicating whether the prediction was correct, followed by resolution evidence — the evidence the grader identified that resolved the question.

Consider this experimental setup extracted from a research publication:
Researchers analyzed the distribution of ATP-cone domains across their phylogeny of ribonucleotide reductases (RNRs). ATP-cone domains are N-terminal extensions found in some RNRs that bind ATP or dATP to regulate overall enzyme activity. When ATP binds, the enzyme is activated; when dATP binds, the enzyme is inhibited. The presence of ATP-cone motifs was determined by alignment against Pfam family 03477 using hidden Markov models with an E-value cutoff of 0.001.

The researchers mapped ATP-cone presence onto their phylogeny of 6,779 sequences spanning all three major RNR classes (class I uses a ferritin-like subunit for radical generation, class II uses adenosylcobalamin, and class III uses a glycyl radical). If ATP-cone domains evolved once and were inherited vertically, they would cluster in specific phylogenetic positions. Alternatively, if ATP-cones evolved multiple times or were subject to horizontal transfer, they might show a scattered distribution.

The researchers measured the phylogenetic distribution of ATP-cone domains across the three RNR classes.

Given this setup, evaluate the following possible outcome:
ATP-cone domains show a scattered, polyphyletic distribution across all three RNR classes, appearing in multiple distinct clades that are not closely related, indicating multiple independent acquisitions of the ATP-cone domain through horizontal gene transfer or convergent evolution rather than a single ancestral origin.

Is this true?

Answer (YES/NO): NO